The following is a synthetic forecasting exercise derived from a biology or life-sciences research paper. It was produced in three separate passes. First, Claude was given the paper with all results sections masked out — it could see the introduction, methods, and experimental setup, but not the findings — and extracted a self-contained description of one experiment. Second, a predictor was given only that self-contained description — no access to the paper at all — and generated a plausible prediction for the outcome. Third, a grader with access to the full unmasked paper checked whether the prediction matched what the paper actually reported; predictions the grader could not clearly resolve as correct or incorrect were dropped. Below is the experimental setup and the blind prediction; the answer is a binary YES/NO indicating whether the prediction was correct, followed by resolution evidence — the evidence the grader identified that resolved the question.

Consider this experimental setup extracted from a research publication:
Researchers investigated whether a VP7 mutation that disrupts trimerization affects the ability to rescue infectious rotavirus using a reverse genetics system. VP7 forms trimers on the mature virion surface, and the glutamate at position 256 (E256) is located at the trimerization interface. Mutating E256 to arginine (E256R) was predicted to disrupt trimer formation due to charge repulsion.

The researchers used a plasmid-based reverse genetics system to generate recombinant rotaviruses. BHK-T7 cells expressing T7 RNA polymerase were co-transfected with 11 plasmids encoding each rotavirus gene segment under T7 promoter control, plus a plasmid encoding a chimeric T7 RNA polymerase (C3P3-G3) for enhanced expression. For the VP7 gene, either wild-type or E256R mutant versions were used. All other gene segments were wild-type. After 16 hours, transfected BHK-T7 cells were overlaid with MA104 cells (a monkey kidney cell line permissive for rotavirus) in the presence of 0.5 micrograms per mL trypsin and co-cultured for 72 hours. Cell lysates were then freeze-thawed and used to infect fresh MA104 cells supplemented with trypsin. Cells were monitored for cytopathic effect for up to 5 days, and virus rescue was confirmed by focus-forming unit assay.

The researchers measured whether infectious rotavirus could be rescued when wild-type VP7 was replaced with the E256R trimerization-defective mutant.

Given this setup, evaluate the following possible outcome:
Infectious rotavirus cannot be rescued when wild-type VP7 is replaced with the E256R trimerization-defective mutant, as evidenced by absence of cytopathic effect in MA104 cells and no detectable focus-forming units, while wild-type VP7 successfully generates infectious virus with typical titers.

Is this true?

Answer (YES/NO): NO